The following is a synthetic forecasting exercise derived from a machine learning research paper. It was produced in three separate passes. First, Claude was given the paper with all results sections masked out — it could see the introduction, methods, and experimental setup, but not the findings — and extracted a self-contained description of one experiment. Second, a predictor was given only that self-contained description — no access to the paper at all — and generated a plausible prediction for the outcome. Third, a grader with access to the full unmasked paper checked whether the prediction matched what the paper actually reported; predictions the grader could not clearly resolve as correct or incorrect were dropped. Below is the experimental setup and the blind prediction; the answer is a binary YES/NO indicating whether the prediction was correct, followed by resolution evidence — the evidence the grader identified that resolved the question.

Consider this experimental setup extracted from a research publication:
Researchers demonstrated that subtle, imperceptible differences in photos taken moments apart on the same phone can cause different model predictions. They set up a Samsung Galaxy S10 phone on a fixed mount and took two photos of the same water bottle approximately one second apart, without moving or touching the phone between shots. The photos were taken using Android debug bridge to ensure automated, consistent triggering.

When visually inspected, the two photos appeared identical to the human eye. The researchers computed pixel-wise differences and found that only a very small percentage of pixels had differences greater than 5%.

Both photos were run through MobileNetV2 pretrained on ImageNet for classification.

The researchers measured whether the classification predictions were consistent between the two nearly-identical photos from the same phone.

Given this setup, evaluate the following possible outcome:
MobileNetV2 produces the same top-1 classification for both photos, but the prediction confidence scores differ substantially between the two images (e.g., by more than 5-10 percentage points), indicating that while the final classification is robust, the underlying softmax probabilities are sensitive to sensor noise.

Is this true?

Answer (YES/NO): NO